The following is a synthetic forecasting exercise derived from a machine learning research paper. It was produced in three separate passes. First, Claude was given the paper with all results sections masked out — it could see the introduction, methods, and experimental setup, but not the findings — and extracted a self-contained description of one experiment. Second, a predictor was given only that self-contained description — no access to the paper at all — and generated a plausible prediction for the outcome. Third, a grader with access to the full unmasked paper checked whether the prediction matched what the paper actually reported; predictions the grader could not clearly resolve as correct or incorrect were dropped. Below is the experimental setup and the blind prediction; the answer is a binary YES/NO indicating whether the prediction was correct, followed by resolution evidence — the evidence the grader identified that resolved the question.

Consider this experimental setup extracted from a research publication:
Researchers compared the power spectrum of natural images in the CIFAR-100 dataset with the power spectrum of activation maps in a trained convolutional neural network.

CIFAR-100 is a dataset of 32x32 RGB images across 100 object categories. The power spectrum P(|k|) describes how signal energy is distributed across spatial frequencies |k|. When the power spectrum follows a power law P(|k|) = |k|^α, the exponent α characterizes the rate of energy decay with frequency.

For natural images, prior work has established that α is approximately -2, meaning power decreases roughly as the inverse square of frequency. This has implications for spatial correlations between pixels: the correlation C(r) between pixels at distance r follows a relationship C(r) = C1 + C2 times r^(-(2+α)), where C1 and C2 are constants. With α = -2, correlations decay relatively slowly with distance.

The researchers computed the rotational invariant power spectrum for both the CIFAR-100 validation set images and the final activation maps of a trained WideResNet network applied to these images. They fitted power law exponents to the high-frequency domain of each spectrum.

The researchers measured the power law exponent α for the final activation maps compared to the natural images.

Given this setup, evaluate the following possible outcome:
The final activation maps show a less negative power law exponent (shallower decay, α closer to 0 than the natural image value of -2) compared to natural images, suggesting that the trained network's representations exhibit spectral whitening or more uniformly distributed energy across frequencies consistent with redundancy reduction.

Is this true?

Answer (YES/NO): NO